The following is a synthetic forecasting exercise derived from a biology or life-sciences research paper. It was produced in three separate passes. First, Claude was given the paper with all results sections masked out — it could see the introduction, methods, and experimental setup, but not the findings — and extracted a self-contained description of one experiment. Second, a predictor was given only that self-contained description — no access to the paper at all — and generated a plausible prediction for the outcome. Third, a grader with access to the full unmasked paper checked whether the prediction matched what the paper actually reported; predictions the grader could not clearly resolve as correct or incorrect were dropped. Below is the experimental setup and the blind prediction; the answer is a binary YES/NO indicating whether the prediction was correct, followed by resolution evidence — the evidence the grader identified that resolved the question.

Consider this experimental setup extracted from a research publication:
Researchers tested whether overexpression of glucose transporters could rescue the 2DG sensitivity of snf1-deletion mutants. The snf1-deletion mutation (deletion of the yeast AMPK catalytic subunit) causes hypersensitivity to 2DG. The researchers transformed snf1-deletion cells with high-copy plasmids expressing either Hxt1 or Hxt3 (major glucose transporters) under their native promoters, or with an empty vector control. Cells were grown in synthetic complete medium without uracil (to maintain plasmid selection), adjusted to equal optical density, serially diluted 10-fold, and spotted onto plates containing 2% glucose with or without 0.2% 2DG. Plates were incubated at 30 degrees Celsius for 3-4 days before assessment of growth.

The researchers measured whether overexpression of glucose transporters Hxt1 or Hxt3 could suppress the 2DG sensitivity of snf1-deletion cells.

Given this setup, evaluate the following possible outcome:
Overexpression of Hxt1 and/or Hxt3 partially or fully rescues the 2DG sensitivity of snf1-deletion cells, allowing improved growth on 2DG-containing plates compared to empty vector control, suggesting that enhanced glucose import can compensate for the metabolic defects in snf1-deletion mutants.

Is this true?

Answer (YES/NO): YES